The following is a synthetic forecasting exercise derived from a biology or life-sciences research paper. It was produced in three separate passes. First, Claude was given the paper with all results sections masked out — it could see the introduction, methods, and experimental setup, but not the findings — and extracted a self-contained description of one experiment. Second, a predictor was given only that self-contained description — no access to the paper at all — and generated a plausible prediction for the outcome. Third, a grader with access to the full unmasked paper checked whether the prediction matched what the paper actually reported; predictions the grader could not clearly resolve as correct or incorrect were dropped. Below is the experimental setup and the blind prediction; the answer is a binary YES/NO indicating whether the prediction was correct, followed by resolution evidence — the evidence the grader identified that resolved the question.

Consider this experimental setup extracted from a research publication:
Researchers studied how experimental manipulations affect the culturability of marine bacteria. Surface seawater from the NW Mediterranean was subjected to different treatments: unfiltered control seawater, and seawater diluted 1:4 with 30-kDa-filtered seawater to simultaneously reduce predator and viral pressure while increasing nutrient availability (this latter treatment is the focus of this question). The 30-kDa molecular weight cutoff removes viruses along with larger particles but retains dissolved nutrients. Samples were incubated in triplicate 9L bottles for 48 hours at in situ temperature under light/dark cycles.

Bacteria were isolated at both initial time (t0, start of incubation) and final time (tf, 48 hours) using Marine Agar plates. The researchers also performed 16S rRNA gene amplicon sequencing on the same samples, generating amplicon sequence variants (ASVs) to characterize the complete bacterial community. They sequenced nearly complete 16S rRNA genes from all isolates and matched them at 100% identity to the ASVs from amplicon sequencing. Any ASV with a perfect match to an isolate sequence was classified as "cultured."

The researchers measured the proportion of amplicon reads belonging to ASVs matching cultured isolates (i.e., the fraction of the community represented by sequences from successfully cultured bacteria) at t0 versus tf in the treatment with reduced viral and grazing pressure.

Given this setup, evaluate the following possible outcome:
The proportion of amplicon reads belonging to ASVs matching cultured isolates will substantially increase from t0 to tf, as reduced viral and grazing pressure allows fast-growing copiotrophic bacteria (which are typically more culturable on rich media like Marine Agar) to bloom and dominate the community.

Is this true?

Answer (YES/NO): YES